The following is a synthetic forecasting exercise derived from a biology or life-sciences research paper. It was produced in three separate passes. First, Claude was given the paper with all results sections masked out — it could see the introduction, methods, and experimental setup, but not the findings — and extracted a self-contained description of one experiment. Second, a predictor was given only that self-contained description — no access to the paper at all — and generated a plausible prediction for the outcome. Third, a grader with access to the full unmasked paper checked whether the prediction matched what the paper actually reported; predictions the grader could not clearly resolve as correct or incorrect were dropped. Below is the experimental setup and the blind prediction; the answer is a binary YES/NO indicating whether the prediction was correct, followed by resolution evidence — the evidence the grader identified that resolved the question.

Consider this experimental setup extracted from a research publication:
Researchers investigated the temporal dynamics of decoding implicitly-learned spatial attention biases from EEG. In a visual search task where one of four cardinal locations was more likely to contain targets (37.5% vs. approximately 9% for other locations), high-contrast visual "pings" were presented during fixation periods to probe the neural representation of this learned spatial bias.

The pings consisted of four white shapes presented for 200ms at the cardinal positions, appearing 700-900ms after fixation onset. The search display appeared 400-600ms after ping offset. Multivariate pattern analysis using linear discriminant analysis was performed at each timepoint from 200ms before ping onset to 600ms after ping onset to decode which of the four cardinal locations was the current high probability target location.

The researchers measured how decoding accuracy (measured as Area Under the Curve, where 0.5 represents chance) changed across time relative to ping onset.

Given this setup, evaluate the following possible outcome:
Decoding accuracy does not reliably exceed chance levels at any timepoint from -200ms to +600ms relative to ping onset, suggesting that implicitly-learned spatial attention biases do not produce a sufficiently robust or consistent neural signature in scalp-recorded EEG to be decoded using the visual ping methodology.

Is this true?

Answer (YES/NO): NO